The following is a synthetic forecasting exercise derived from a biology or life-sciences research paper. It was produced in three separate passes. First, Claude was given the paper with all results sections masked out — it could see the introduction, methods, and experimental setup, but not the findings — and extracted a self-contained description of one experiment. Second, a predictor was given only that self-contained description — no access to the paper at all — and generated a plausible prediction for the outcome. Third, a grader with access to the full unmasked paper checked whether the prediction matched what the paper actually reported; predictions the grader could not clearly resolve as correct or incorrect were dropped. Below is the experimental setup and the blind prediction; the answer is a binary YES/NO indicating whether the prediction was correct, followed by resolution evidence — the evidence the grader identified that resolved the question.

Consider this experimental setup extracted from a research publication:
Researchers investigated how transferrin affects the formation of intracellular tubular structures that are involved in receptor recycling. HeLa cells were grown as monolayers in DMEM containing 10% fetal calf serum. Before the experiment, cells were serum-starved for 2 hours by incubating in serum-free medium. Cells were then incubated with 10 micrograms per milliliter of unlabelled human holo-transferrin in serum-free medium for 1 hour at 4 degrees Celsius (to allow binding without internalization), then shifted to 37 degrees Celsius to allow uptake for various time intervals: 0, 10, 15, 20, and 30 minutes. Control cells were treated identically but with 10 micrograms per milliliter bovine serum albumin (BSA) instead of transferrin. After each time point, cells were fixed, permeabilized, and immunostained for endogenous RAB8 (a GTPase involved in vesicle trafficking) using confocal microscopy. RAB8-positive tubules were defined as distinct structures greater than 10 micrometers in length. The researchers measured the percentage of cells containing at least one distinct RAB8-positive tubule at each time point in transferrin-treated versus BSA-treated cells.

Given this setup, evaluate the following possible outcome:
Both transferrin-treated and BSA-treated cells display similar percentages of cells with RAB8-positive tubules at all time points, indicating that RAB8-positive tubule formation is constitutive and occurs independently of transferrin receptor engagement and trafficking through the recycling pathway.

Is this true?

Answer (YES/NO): NO